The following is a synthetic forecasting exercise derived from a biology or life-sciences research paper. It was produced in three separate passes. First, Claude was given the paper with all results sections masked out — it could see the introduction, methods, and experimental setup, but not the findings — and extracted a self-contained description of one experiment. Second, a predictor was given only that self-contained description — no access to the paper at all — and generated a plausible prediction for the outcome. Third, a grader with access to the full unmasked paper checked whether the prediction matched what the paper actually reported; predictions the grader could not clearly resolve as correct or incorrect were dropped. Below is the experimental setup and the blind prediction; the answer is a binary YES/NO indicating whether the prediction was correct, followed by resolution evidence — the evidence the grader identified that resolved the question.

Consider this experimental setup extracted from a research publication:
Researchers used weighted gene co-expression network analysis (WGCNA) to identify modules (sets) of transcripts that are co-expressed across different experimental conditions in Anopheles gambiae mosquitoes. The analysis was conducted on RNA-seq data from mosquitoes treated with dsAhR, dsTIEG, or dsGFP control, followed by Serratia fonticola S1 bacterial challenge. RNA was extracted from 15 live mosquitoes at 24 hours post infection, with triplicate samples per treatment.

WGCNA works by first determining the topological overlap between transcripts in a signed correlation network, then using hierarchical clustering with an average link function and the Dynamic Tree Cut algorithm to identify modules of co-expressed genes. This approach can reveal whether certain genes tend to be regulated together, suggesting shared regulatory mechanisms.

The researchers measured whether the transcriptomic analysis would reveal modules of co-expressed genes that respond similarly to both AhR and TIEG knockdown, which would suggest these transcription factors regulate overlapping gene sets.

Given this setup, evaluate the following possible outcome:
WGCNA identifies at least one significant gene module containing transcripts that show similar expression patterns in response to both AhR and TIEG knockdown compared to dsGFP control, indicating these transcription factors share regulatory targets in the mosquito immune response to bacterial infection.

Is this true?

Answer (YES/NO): YES